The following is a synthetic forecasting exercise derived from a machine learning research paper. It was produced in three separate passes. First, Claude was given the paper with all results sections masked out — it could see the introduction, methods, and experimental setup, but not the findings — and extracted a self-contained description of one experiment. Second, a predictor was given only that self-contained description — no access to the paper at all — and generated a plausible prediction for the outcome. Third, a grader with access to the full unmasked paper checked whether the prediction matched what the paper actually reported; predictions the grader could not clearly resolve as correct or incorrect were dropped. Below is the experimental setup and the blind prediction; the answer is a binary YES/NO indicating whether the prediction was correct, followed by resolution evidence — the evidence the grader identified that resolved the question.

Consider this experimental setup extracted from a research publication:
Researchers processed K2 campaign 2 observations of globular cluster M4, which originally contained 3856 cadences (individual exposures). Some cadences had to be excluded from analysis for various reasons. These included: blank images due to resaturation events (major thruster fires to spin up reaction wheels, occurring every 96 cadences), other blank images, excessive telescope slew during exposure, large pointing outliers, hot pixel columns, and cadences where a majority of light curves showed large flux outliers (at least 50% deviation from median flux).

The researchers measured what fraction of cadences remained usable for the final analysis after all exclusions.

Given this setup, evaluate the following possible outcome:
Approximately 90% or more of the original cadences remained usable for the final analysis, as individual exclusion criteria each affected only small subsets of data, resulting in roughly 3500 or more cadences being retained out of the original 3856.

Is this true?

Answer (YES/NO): YES